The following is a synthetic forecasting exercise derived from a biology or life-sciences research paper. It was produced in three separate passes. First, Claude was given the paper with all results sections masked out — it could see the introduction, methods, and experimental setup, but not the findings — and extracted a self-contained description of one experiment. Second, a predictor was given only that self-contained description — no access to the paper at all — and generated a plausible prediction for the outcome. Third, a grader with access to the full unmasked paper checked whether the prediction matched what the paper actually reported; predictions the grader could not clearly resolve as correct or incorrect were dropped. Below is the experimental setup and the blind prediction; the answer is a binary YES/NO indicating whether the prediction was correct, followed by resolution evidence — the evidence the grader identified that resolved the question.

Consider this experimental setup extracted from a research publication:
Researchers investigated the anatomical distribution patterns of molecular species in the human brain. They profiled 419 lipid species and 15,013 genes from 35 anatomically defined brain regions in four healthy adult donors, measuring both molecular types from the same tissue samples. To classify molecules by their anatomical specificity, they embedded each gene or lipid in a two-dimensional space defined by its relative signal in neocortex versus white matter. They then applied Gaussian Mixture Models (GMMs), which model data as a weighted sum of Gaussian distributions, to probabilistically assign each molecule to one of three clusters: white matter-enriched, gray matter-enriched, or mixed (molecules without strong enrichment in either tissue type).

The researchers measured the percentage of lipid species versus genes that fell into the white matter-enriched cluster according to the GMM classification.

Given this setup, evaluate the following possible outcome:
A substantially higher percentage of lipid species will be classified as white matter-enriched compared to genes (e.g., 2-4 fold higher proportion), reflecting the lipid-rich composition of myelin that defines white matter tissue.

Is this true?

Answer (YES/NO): YES